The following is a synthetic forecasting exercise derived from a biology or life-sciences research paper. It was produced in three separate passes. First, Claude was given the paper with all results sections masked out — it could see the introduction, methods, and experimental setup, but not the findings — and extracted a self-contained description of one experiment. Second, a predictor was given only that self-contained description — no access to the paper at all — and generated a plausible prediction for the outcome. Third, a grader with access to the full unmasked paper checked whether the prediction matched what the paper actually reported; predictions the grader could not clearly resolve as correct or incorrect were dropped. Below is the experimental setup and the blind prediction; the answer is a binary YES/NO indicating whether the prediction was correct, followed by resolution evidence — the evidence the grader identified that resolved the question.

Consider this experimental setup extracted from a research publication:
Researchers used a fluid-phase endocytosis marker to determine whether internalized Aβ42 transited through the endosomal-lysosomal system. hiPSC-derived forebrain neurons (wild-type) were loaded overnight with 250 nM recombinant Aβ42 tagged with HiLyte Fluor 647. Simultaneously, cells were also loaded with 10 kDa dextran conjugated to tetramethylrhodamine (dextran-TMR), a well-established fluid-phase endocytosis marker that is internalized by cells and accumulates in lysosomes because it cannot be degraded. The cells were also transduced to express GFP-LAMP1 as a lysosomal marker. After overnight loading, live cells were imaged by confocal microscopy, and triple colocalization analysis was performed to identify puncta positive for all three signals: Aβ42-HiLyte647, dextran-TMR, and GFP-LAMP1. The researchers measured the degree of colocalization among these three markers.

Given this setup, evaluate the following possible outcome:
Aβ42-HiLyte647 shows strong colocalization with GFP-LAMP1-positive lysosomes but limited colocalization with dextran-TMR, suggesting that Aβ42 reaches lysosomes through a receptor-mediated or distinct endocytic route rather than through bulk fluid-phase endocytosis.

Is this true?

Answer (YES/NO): NO